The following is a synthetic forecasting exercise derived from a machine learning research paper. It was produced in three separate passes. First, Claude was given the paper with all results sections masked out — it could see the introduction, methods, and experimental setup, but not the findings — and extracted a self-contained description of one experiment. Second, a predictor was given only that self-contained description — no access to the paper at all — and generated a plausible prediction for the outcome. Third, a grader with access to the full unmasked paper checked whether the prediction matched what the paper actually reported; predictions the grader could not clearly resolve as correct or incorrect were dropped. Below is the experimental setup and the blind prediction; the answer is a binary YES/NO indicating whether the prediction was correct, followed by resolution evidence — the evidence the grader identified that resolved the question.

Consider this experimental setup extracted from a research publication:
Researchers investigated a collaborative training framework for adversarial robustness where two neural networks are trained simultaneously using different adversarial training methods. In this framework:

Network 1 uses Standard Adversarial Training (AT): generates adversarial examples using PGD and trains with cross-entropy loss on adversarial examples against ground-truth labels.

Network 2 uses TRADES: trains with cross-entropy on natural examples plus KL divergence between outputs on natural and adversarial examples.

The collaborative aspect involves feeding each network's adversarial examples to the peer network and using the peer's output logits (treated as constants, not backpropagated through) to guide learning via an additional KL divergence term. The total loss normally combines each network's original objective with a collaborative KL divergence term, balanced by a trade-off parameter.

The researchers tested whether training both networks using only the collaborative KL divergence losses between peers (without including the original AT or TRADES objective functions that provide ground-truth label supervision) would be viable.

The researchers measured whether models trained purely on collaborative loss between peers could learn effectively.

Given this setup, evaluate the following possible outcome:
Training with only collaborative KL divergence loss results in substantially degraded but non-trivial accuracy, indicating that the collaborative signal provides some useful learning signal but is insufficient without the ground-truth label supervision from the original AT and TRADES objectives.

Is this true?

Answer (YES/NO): NO